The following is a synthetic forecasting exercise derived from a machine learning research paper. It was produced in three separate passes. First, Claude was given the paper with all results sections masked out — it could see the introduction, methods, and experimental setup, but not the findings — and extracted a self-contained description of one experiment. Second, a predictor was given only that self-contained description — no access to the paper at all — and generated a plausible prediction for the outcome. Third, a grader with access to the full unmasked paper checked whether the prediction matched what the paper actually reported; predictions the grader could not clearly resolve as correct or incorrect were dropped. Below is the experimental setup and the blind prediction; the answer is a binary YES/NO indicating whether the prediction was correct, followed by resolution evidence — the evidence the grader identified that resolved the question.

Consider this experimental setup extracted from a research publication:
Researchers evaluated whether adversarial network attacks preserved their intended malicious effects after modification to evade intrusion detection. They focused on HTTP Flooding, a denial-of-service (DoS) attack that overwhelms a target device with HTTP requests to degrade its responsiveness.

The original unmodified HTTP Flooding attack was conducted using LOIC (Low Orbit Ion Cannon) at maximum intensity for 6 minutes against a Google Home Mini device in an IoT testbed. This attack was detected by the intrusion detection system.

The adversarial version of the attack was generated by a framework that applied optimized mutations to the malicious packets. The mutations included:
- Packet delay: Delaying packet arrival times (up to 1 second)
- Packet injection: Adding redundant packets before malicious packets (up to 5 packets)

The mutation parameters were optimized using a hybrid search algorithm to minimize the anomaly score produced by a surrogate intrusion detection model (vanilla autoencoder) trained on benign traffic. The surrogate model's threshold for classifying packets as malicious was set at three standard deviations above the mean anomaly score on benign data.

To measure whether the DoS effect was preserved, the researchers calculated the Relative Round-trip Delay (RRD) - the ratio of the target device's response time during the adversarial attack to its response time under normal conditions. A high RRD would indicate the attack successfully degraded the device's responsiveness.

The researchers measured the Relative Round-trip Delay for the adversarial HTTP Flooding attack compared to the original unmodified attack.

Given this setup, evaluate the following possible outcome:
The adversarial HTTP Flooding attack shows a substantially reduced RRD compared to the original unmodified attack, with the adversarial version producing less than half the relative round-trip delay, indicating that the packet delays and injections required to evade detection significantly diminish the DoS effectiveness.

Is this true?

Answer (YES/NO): YES